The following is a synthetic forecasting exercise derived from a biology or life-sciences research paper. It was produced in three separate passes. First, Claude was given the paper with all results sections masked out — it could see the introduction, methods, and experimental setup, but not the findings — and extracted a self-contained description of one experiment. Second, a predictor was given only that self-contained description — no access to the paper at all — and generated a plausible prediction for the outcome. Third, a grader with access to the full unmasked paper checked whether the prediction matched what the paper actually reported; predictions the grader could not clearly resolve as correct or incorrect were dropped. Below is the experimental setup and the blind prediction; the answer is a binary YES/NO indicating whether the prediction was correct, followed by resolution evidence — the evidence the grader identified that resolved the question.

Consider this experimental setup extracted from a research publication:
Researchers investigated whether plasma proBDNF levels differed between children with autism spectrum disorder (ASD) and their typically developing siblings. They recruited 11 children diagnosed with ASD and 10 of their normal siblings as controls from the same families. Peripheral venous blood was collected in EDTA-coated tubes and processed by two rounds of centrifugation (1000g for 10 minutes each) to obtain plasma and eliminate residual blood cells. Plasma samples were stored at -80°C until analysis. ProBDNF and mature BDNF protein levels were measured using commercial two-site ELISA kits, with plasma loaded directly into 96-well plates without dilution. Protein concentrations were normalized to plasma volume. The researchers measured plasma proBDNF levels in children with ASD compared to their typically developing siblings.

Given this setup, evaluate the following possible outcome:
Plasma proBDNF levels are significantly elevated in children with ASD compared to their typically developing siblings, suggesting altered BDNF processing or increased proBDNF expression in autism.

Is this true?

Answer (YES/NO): YES